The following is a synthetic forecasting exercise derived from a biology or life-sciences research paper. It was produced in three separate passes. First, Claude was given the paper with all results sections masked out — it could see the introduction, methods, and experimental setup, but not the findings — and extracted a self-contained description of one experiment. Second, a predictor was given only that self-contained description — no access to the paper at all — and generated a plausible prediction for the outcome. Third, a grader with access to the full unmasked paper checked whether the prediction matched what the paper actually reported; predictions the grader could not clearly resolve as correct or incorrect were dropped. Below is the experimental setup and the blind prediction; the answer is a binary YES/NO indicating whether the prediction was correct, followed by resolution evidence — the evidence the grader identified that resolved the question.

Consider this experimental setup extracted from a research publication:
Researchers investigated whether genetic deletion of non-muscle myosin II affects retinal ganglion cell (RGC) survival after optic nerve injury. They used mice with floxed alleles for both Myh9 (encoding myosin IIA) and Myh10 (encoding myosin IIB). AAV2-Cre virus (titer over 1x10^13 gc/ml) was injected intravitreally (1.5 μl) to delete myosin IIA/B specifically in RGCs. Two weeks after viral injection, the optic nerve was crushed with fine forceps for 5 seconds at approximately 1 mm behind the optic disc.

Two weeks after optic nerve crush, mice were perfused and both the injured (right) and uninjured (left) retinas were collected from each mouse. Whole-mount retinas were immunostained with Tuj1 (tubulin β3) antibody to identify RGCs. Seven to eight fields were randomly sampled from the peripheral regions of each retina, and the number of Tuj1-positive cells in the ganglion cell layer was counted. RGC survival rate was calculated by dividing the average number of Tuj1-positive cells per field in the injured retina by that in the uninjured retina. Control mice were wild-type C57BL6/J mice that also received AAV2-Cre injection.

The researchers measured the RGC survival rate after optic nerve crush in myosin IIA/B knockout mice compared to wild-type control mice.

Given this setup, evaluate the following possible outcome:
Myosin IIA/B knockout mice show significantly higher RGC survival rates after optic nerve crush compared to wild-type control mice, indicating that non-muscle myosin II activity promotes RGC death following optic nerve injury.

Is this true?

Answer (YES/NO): NO